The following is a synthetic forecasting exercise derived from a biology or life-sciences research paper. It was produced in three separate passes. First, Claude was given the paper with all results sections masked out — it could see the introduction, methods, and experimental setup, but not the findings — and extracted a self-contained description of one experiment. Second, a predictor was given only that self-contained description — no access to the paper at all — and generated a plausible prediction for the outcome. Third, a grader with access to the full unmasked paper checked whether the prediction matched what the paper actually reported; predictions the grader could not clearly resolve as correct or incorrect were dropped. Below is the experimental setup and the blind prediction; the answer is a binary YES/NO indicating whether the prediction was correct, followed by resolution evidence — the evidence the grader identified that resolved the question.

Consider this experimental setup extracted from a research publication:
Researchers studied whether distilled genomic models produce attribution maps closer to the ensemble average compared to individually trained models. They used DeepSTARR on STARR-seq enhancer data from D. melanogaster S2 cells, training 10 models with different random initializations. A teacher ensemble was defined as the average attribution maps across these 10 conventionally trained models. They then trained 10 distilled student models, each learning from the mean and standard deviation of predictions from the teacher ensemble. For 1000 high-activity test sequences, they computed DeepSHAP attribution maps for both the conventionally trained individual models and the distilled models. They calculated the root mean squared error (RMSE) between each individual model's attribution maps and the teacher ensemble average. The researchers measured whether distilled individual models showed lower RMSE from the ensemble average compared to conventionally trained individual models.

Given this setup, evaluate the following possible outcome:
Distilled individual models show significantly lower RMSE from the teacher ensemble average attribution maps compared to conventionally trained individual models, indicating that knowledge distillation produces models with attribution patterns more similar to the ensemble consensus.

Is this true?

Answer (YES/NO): YES